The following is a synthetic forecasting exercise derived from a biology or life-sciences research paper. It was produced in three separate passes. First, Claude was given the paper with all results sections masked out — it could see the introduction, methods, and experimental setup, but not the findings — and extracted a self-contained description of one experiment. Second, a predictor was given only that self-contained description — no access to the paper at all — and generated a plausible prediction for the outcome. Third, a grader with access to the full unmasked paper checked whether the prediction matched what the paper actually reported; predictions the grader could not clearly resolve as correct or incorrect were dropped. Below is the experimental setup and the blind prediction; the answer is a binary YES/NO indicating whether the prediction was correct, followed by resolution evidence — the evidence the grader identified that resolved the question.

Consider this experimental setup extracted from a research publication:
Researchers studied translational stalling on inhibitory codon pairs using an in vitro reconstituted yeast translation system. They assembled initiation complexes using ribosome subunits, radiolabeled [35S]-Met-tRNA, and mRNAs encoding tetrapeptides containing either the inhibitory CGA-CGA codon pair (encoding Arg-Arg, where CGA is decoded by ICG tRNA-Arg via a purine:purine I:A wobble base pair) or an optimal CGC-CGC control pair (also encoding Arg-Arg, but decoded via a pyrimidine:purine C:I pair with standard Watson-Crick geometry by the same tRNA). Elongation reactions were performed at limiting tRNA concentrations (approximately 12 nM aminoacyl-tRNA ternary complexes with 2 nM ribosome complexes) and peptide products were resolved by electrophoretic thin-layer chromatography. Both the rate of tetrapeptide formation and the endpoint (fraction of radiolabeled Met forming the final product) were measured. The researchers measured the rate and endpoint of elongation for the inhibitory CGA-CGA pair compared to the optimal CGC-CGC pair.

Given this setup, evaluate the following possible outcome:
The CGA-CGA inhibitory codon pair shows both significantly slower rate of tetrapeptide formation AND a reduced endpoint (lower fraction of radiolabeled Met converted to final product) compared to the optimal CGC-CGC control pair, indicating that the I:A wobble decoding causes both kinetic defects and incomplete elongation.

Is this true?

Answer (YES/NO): YES